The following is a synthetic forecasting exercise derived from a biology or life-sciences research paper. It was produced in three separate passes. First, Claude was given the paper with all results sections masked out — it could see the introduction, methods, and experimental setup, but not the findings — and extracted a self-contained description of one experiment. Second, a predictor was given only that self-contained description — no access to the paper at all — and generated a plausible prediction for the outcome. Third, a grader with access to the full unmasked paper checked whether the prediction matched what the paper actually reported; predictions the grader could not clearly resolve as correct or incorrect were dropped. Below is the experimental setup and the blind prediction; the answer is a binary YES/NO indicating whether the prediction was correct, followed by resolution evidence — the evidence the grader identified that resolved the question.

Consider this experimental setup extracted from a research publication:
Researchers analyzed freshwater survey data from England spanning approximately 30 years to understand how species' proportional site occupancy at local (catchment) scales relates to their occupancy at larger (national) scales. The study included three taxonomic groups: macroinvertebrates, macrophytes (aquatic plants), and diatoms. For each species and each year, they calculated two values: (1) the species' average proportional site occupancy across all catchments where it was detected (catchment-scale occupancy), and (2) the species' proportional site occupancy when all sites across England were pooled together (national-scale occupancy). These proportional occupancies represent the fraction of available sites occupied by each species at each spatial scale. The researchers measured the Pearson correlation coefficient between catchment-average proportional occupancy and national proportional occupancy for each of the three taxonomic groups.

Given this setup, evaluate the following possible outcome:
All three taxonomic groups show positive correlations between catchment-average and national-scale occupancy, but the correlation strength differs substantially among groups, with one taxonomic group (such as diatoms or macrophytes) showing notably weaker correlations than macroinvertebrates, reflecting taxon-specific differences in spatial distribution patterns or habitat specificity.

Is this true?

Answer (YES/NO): NO